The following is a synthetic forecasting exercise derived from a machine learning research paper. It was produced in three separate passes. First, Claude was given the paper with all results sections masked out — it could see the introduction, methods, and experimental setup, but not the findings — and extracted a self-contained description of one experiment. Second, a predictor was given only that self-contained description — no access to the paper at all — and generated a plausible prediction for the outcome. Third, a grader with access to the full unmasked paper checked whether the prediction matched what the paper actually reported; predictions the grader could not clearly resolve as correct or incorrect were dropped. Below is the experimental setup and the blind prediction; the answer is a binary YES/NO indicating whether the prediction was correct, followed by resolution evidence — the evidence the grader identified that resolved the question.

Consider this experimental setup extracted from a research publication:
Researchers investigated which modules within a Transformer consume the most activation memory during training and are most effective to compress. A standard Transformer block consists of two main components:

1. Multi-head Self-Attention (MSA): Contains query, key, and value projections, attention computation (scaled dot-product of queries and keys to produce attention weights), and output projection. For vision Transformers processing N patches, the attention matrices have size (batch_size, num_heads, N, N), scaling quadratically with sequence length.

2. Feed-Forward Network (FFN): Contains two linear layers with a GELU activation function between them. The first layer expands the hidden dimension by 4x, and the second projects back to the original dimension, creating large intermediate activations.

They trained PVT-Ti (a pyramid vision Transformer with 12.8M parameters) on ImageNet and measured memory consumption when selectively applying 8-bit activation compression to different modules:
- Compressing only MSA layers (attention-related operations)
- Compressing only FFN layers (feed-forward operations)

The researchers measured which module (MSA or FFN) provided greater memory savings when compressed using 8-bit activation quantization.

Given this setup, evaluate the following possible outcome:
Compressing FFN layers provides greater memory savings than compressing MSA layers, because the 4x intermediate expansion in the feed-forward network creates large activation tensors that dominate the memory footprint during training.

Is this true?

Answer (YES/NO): NO